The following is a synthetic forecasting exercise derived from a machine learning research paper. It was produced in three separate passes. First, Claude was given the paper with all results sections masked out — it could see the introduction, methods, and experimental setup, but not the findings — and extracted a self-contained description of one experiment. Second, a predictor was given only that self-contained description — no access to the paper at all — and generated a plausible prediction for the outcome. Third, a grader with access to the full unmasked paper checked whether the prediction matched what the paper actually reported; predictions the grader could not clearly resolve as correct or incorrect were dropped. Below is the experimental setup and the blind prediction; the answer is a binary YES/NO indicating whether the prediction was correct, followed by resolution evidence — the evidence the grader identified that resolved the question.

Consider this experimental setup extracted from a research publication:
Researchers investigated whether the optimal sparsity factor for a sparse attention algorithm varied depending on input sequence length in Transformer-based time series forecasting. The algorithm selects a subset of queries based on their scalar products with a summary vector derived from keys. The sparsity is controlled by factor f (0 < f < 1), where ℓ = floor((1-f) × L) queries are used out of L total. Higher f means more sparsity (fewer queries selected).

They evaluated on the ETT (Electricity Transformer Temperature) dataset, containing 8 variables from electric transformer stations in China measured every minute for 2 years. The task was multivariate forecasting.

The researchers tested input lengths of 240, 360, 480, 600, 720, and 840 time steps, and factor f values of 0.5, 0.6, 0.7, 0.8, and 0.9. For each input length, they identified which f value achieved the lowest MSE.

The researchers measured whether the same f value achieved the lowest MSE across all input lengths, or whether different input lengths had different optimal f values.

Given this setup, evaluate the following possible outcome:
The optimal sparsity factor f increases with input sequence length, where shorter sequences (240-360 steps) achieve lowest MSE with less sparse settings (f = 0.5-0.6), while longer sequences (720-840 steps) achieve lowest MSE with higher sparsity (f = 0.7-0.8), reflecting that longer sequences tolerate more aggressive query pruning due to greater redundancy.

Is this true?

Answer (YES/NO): NO